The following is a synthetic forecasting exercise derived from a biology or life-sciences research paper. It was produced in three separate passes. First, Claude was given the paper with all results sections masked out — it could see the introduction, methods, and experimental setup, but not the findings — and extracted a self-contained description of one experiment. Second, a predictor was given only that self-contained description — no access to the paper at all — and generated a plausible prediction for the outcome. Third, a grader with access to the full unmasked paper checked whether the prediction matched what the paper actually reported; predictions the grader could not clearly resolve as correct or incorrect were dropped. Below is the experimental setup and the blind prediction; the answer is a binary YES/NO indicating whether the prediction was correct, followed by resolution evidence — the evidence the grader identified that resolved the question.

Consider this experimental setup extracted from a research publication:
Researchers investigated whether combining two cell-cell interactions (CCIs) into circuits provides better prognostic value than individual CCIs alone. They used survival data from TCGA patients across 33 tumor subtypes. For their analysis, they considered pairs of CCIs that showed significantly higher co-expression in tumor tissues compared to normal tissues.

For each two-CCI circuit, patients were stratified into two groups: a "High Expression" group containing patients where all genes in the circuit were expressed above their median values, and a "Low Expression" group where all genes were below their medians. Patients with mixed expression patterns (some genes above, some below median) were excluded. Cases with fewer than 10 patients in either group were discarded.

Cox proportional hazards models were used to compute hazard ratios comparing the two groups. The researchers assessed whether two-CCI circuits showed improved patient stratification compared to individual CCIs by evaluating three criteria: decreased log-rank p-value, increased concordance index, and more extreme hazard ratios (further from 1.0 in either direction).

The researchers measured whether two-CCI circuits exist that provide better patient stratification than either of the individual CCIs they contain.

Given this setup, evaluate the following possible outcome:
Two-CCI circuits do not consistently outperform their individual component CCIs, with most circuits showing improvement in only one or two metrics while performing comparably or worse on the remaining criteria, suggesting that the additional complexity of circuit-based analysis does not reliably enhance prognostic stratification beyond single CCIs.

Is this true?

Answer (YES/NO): NO